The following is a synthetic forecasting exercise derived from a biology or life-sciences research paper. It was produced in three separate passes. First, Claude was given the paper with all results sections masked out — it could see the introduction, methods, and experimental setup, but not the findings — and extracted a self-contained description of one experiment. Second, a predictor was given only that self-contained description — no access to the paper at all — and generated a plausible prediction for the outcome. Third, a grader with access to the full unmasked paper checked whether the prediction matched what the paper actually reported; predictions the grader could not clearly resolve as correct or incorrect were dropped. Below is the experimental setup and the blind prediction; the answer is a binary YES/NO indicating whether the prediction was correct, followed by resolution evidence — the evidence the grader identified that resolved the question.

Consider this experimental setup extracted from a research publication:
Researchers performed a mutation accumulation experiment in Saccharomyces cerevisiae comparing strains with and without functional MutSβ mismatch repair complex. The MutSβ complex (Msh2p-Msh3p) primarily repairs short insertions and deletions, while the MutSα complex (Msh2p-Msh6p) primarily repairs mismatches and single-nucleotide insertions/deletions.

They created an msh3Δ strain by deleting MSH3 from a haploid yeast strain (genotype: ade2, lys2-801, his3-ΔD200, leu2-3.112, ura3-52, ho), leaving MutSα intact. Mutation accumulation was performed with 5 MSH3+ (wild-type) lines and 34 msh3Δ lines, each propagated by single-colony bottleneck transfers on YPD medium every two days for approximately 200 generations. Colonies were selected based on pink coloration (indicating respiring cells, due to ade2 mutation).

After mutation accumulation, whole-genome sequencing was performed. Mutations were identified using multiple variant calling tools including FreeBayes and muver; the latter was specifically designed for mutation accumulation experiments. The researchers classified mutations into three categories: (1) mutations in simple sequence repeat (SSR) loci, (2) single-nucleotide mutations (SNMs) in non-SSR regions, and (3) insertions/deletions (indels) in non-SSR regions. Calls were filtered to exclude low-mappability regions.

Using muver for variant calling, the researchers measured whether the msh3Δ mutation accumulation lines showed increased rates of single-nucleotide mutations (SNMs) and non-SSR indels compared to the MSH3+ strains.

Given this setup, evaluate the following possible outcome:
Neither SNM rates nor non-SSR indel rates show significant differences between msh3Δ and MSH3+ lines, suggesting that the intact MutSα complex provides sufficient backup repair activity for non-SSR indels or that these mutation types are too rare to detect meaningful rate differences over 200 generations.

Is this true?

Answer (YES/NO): YES